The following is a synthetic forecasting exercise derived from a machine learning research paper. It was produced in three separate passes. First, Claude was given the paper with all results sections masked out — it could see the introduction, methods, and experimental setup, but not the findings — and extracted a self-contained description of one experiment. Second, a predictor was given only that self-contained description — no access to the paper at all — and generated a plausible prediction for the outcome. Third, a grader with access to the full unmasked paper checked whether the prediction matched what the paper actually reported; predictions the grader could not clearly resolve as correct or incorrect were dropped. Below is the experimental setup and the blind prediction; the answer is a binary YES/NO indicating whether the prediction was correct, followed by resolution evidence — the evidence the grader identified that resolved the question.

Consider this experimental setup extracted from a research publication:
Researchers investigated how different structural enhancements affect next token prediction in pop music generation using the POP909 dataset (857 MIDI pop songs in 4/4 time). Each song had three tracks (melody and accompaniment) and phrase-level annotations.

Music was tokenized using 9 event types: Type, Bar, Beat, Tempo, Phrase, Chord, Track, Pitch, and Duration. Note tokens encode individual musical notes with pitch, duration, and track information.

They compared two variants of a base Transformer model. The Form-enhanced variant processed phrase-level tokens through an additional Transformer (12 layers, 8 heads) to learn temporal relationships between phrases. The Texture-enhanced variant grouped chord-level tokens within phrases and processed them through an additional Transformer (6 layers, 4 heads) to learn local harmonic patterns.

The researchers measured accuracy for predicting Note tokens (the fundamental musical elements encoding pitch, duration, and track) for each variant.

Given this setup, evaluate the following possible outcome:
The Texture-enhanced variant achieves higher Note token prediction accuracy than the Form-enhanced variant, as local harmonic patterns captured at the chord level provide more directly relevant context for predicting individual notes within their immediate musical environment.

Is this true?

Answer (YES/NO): YES